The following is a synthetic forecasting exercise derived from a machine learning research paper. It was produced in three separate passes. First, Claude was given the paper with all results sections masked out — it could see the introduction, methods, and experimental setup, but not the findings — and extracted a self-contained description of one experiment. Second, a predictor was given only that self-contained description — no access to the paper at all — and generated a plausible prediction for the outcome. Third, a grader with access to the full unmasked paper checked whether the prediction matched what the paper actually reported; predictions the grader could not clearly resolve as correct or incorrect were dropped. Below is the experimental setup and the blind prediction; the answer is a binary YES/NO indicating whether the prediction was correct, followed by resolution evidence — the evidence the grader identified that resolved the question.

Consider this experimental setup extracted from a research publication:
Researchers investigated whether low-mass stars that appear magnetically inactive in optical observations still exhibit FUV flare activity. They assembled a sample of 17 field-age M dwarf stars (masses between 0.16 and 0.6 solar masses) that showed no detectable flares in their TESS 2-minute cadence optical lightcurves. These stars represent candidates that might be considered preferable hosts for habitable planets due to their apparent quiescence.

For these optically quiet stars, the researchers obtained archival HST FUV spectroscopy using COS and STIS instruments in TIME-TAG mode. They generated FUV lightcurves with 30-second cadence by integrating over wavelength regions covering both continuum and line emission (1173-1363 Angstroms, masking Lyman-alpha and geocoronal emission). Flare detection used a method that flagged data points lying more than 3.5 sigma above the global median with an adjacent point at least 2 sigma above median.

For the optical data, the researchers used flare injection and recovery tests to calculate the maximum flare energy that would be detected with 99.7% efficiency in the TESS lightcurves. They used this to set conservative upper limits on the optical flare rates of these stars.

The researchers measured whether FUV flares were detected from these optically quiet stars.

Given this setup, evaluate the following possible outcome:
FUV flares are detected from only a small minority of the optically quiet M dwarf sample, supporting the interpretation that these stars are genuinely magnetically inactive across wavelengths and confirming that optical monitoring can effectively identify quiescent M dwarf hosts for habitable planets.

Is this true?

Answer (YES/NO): NO